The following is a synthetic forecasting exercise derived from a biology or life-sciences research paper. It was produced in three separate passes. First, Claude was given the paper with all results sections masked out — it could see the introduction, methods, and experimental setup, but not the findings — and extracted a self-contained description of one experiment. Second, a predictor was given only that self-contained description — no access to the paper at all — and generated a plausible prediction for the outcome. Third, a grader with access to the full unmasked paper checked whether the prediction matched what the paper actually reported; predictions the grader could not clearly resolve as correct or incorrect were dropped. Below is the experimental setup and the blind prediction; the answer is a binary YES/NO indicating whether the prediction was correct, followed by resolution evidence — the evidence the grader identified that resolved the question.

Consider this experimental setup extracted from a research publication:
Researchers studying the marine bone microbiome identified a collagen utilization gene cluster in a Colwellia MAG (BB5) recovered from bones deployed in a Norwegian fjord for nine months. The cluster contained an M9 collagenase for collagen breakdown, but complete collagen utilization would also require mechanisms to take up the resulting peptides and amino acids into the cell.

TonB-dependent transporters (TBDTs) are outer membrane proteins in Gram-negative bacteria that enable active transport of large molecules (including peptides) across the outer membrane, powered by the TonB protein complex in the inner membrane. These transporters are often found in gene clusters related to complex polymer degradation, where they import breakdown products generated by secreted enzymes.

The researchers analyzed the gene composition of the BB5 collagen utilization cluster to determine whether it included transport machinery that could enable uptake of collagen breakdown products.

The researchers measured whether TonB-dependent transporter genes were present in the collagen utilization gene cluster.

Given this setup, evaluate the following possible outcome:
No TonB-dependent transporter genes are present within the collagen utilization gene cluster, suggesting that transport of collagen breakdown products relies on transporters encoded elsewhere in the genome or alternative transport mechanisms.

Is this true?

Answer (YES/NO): NO